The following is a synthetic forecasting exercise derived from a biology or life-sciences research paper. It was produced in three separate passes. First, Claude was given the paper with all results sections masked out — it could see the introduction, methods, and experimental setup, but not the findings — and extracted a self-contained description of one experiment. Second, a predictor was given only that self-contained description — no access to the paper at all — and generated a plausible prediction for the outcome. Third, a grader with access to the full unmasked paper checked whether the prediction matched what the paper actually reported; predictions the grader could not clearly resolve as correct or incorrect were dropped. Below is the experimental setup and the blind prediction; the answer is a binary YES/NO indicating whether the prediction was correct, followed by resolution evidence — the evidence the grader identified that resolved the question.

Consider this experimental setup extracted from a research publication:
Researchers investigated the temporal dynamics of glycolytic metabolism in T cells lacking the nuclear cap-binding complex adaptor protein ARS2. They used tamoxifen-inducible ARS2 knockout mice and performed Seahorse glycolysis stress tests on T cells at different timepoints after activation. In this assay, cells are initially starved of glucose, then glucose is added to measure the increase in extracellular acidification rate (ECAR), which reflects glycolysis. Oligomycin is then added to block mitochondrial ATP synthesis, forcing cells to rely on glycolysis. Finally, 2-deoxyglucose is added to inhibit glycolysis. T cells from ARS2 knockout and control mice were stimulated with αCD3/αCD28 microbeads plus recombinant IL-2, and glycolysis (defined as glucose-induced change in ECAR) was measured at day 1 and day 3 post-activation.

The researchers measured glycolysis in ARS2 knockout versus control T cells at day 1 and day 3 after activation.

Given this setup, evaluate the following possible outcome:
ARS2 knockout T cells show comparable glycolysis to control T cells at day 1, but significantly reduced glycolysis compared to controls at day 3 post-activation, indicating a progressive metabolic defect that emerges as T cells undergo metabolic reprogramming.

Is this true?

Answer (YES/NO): YES